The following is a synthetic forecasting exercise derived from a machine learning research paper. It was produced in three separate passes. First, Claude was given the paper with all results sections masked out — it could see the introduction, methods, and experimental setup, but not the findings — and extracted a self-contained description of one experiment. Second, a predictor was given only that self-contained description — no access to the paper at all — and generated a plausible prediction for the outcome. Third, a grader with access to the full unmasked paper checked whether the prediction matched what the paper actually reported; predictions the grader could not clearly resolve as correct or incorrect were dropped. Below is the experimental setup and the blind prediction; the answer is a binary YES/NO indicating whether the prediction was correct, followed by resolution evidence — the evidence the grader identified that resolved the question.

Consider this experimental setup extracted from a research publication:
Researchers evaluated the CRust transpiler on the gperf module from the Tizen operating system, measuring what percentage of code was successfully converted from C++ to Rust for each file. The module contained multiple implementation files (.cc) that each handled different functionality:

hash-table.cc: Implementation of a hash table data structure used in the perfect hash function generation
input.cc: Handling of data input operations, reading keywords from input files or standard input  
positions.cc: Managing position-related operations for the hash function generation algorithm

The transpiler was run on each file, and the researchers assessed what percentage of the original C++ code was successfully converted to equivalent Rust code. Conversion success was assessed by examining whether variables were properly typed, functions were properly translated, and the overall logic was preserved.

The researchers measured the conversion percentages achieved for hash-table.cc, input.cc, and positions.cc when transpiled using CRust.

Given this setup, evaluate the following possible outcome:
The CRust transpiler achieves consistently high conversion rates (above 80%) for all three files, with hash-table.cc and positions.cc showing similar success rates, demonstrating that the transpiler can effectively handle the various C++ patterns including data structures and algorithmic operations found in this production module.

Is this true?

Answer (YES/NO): NO